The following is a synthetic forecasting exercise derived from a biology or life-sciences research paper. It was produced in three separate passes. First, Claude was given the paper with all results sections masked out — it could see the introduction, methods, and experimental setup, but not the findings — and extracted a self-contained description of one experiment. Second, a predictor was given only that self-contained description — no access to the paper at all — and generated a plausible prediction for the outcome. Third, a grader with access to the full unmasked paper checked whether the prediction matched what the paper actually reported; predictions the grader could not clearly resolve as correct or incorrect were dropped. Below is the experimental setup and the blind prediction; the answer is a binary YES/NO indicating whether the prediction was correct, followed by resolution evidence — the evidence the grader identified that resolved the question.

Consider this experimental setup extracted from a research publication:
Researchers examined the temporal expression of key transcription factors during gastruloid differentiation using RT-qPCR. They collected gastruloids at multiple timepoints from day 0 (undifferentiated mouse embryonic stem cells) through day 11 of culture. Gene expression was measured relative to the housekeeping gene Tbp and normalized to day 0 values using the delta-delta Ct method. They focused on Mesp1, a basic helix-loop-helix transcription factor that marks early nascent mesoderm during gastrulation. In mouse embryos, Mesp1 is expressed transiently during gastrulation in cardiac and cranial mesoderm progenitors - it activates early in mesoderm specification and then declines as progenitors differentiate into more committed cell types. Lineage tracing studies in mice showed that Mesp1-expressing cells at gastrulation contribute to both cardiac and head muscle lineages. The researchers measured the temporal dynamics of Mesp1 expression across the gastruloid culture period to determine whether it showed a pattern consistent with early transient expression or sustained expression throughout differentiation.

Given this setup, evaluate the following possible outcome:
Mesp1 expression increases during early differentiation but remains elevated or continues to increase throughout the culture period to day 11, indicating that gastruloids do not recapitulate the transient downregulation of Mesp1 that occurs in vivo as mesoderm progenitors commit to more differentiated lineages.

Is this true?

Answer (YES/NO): NO